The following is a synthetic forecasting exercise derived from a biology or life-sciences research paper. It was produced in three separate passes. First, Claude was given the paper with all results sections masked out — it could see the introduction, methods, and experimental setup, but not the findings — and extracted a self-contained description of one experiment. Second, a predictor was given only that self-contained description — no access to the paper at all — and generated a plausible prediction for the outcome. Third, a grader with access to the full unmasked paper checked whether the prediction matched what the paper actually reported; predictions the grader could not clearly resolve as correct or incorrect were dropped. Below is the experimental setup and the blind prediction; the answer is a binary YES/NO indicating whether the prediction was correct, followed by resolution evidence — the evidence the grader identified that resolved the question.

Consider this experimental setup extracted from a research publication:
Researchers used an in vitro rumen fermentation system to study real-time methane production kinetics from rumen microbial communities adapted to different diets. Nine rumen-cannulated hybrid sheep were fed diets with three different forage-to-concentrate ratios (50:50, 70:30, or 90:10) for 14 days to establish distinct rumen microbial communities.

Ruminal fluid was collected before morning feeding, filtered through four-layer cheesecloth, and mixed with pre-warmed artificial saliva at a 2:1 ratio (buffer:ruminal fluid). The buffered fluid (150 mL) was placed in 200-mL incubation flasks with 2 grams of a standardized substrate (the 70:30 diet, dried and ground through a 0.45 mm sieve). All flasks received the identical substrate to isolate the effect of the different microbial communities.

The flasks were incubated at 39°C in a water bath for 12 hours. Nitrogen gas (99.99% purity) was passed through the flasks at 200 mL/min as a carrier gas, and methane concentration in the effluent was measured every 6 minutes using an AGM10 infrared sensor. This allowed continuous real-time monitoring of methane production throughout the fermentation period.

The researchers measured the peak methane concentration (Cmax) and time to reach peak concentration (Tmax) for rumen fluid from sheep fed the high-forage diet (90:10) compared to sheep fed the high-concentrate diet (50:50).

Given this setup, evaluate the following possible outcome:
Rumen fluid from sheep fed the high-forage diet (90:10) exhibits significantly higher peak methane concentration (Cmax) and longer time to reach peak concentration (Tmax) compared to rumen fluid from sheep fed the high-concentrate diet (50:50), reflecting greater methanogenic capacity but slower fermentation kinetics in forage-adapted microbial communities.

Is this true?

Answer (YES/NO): NO